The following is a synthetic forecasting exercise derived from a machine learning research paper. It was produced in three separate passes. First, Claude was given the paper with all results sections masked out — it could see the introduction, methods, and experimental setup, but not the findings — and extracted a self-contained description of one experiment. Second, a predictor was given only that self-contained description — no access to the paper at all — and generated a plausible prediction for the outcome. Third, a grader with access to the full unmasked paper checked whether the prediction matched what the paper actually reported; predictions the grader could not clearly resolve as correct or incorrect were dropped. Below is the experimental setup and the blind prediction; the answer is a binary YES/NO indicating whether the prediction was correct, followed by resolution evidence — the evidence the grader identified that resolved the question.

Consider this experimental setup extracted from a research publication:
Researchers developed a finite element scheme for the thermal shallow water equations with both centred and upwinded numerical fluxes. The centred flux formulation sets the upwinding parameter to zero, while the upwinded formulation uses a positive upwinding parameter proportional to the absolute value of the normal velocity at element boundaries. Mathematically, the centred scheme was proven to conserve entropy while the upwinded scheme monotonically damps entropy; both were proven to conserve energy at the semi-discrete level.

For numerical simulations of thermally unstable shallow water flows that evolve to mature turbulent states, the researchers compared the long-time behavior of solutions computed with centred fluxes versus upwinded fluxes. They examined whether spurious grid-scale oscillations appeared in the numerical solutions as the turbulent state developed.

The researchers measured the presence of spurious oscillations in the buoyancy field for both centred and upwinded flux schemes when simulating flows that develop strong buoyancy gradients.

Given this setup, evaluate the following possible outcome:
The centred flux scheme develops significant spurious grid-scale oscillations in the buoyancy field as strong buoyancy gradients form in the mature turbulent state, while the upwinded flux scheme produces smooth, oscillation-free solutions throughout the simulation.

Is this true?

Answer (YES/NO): YES